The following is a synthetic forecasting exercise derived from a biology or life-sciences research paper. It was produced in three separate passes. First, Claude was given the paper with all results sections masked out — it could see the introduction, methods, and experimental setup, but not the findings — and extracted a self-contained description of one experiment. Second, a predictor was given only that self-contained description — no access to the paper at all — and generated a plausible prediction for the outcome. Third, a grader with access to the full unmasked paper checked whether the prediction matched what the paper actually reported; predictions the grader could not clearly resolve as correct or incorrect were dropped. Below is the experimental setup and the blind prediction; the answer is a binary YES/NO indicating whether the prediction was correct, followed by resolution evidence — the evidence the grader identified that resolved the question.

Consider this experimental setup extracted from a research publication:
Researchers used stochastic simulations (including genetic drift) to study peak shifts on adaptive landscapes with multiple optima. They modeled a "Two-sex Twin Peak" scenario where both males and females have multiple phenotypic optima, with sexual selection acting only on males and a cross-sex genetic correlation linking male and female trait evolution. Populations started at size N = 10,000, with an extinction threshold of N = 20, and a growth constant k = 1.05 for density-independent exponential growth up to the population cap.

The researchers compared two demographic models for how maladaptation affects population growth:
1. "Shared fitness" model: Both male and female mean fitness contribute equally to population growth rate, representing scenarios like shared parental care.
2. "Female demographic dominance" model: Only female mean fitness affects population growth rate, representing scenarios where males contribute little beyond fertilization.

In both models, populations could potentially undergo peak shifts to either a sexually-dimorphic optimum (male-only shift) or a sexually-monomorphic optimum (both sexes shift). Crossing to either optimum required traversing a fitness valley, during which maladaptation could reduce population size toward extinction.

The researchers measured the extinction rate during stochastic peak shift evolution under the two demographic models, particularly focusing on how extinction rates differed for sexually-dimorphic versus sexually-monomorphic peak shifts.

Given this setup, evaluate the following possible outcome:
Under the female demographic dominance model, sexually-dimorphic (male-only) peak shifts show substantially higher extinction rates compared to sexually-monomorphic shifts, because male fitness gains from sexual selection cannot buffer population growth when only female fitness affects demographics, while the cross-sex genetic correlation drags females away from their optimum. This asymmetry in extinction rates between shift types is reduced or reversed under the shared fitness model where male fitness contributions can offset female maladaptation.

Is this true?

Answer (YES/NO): NO